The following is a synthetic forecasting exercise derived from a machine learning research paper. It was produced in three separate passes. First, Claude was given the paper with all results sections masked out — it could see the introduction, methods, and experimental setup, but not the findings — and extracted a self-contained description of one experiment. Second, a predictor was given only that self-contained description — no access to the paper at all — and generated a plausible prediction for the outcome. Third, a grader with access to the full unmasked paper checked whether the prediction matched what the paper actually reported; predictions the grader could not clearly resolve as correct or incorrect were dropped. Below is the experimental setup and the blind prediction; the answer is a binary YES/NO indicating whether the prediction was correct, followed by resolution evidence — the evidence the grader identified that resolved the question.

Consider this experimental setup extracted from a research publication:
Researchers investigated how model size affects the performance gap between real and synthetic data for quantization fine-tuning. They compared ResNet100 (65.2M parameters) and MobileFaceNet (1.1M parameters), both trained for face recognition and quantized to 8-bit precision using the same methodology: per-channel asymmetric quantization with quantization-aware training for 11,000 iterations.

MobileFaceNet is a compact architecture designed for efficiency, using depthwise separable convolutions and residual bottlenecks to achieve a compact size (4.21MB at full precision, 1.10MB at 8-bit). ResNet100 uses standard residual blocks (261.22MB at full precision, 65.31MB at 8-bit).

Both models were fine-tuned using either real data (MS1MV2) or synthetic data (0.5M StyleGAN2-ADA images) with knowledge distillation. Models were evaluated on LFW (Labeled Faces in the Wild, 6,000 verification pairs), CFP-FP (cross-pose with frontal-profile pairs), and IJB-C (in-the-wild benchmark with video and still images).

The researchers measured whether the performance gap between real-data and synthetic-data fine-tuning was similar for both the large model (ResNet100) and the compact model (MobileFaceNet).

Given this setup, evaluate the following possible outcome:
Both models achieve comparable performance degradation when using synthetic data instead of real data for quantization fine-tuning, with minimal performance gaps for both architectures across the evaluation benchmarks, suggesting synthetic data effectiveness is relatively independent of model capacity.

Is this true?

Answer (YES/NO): NO